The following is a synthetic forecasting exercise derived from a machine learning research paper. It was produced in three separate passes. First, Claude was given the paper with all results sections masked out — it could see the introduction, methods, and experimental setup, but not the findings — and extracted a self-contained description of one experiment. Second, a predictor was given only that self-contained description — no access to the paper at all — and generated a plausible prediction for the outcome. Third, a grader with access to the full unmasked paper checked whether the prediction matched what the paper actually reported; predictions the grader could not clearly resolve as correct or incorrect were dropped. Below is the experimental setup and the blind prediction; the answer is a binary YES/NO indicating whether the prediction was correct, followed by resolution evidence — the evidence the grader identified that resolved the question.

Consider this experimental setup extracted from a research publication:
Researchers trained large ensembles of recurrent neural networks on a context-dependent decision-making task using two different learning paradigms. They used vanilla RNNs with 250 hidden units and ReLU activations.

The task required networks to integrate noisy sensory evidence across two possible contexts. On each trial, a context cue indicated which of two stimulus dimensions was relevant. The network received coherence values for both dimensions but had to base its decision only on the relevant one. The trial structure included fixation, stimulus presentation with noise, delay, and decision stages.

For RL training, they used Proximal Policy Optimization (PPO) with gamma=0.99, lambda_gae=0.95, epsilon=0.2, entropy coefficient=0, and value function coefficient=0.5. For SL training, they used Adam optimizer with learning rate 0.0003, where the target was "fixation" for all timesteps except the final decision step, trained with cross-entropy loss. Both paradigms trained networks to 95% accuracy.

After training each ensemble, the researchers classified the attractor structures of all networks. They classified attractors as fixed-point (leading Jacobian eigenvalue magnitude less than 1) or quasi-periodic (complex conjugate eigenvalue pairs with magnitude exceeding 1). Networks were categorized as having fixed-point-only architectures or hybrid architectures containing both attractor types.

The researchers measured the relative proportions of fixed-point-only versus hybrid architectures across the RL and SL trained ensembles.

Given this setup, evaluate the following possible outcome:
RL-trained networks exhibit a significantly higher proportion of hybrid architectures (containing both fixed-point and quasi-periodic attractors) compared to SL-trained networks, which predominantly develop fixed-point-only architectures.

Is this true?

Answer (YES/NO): YES